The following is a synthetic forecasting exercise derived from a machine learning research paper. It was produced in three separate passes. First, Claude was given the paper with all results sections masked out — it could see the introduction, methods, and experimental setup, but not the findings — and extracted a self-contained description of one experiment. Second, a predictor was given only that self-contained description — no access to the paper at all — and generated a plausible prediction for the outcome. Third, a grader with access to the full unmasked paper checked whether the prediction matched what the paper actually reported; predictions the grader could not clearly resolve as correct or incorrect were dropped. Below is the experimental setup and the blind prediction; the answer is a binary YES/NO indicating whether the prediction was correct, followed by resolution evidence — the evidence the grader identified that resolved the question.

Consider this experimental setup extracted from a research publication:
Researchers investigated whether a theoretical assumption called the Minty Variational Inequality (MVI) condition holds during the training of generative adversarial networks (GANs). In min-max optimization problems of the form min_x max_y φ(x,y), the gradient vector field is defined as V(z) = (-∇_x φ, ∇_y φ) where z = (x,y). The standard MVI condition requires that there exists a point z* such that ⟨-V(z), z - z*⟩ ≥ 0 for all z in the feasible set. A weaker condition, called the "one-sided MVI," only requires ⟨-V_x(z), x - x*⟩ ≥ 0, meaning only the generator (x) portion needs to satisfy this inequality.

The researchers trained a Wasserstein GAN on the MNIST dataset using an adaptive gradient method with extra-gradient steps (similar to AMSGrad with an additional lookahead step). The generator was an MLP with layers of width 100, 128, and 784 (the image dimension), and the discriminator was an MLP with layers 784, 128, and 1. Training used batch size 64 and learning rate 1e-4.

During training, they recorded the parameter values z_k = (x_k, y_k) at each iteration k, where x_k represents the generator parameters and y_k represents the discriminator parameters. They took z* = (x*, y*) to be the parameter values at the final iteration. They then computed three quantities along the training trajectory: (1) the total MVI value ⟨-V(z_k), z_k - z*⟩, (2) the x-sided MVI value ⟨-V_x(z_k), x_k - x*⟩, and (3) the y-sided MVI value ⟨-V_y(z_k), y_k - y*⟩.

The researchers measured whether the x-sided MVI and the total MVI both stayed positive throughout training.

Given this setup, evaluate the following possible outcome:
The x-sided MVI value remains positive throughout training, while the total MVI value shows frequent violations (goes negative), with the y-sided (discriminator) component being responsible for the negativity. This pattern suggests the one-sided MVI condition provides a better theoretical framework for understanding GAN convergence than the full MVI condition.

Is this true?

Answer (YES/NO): YES